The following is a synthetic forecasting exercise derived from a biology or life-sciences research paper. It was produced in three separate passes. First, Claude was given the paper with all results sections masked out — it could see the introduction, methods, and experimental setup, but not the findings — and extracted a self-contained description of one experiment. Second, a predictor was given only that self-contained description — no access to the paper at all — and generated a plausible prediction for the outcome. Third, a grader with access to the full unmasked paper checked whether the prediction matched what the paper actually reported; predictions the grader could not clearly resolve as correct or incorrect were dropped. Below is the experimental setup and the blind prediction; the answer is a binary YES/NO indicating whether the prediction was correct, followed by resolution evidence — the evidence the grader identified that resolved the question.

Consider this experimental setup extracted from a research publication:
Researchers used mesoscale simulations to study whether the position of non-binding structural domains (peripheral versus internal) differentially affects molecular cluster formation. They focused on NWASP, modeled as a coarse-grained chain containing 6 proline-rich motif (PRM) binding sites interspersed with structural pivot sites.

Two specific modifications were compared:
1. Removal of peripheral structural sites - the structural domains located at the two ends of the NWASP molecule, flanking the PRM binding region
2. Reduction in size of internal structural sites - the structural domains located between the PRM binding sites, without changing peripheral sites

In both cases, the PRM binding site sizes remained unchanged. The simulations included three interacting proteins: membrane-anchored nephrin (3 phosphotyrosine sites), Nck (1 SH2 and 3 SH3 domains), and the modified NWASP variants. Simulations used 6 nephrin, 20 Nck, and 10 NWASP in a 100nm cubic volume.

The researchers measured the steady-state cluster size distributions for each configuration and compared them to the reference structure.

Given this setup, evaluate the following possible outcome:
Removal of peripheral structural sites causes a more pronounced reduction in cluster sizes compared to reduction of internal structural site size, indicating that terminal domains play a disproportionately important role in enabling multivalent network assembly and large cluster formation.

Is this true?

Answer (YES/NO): NO